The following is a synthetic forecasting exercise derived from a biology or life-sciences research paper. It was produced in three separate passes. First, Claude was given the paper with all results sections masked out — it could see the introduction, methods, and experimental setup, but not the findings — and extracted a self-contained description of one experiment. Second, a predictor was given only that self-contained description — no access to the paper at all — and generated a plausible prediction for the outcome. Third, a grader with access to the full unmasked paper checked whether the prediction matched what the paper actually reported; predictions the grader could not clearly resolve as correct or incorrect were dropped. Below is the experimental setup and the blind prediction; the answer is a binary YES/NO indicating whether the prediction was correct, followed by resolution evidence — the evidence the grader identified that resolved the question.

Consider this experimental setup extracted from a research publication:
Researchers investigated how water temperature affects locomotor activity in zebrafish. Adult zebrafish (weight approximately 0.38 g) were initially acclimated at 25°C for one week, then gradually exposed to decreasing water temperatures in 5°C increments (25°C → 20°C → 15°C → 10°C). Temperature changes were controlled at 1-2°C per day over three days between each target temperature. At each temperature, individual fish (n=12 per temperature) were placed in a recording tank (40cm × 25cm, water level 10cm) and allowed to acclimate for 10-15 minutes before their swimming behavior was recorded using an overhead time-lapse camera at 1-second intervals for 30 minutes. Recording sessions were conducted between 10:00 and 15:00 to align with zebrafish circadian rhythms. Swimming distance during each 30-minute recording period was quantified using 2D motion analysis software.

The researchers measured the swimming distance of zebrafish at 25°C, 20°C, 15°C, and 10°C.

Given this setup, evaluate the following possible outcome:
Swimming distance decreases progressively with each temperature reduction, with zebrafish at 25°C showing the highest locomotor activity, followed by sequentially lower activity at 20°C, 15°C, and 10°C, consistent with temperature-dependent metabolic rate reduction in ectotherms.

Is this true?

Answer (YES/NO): NO